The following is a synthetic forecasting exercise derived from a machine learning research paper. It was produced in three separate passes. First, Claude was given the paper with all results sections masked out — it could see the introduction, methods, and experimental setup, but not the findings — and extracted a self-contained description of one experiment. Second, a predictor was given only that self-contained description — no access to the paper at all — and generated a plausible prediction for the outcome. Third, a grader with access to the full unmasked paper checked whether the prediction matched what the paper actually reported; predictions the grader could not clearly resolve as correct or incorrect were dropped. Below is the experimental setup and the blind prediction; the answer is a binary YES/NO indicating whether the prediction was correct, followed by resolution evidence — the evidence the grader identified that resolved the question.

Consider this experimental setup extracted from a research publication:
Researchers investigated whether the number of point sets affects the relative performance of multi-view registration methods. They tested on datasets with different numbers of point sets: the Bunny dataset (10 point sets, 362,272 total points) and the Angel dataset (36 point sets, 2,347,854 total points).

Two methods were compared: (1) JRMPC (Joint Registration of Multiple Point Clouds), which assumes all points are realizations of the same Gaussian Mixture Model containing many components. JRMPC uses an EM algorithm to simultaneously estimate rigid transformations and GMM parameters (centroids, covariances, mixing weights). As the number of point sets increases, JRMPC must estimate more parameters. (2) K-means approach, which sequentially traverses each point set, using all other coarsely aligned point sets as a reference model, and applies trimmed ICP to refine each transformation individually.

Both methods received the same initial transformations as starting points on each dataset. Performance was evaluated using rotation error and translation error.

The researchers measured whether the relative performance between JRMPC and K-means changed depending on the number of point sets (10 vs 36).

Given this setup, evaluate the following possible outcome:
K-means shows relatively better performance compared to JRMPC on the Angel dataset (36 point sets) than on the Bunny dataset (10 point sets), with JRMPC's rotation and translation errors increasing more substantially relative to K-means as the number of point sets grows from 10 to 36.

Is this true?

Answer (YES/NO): NO